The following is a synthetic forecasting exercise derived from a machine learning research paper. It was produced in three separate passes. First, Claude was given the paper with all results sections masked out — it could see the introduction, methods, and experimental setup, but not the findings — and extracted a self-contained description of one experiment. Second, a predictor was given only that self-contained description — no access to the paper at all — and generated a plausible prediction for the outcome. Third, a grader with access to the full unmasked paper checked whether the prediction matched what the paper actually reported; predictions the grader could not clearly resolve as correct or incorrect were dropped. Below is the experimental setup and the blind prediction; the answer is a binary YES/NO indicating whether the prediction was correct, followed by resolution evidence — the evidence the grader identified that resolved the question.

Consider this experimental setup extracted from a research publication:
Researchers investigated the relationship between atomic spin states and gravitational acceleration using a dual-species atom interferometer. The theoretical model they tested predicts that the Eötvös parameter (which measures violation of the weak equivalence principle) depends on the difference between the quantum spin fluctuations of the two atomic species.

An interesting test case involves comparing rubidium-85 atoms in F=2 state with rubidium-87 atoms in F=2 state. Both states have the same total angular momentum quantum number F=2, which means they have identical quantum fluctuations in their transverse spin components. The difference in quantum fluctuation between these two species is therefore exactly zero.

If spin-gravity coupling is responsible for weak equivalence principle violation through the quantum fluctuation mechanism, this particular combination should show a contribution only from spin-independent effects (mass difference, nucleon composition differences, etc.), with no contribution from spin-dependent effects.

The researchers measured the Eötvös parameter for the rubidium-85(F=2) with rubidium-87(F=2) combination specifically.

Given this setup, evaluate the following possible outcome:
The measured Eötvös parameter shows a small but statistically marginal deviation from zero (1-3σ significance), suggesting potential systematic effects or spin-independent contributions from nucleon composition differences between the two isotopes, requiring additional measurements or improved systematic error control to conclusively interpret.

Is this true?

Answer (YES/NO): NO